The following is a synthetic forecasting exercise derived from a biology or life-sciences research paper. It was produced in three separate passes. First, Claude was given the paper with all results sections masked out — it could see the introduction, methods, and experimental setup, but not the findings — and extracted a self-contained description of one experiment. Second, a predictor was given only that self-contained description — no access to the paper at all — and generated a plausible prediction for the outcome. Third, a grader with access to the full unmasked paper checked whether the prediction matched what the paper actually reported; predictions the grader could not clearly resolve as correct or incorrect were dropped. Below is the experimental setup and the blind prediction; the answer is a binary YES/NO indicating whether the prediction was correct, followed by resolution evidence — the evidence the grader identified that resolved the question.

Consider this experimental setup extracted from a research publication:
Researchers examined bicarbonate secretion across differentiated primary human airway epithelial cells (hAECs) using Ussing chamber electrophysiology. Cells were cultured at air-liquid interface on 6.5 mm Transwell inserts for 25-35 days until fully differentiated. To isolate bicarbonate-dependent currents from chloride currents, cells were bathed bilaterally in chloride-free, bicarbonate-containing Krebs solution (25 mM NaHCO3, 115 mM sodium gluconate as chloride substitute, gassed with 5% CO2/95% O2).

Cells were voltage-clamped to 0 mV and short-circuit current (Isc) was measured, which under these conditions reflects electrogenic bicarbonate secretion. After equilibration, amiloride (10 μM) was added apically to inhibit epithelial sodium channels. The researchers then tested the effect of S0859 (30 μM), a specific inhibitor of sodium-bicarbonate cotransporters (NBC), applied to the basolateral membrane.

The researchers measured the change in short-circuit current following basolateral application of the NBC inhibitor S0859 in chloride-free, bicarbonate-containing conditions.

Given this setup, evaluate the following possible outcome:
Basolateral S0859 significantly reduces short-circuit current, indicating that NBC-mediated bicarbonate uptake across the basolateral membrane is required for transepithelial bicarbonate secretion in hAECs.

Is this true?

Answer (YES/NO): YES